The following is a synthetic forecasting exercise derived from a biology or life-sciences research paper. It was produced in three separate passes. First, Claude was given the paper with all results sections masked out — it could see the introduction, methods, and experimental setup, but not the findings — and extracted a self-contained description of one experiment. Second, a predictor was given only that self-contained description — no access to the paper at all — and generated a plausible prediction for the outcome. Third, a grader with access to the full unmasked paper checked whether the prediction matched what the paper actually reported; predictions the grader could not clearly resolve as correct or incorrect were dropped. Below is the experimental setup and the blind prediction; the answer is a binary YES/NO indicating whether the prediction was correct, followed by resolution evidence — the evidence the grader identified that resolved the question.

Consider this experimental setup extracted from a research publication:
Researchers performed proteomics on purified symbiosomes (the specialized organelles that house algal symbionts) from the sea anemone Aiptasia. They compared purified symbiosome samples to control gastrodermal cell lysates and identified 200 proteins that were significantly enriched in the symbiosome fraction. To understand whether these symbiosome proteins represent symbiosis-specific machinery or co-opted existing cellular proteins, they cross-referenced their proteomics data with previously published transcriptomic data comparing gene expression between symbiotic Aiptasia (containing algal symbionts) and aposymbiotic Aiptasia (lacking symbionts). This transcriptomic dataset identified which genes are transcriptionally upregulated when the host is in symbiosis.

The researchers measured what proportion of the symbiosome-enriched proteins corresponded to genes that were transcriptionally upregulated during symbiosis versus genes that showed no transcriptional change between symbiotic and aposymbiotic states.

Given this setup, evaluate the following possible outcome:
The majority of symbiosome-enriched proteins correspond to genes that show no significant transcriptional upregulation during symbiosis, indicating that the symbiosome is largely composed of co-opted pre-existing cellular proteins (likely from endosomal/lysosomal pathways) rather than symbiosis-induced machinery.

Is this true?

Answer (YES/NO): YES